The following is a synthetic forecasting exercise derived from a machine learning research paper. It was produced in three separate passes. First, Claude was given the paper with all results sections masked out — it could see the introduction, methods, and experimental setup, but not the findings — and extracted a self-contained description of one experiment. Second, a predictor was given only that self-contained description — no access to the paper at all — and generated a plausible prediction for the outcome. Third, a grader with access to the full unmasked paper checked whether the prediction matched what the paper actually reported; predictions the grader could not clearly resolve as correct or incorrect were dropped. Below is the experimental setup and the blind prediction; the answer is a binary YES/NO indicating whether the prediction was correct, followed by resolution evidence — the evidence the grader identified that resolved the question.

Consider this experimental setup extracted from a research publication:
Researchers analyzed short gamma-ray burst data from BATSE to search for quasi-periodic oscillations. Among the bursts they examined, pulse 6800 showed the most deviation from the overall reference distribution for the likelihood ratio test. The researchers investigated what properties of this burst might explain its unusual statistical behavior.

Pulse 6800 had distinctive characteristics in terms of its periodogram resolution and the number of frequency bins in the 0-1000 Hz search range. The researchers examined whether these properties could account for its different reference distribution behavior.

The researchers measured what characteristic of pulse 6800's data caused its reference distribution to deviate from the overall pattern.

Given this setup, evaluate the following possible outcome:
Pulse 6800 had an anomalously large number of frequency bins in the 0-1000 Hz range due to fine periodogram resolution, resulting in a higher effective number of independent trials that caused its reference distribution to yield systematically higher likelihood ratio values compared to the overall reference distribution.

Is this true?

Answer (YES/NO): NO